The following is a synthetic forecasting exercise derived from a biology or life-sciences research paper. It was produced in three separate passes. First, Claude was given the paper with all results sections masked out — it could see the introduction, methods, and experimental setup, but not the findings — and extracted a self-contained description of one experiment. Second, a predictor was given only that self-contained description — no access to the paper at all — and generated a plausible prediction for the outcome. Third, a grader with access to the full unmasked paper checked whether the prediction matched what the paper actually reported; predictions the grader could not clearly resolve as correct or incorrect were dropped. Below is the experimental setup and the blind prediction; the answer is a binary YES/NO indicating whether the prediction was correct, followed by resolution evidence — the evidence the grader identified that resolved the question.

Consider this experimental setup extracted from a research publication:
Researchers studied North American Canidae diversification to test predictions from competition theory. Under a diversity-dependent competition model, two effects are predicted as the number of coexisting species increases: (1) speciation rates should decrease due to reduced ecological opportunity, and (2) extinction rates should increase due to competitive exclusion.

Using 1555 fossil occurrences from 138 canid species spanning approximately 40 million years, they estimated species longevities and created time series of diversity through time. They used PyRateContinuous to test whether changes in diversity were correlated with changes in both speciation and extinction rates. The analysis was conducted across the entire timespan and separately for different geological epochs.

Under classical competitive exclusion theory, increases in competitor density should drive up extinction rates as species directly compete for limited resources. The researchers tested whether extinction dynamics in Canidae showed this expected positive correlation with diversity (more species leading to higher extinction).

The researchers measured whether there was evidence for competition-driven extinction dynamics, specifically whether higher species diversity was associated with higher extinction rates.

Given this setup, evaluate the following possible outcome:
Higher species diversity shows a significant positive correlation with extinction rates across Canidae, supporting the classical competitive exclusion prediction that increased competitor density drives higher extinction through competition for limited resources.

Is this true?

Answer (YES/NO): NO